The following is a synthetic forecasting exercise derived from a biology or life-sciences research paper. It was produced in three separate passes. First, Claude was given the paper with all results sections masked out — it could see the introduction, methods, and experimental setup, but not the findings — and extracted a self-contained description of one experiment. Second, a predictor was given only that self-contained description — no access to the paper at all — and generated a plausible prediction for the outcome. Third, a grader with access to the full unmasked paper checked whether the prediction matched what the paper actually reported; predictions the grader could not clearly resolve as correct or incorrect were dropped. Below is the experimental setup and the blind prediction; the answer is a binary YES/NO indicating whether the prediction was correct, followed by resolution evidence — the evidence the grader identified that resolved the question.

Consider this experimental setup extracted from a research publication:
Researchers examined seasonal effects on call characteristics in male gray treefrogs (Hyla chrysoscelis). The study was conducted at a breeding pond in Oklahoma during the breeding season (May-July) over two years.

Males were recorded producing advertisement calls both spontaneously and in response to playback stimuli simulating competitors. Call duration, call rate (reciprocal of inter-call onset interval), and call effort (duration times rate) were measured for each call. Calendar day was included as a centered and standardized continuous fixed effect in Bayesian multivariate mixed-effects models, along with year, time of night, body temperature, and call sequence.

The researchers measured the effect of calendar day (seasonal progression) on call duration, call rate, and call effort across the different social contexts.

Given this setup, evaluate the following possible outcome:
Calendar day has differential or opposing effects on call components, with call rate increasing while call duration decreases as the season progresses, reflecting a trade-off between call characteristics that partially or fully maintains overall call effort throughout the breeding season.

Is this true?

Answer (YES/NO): NO